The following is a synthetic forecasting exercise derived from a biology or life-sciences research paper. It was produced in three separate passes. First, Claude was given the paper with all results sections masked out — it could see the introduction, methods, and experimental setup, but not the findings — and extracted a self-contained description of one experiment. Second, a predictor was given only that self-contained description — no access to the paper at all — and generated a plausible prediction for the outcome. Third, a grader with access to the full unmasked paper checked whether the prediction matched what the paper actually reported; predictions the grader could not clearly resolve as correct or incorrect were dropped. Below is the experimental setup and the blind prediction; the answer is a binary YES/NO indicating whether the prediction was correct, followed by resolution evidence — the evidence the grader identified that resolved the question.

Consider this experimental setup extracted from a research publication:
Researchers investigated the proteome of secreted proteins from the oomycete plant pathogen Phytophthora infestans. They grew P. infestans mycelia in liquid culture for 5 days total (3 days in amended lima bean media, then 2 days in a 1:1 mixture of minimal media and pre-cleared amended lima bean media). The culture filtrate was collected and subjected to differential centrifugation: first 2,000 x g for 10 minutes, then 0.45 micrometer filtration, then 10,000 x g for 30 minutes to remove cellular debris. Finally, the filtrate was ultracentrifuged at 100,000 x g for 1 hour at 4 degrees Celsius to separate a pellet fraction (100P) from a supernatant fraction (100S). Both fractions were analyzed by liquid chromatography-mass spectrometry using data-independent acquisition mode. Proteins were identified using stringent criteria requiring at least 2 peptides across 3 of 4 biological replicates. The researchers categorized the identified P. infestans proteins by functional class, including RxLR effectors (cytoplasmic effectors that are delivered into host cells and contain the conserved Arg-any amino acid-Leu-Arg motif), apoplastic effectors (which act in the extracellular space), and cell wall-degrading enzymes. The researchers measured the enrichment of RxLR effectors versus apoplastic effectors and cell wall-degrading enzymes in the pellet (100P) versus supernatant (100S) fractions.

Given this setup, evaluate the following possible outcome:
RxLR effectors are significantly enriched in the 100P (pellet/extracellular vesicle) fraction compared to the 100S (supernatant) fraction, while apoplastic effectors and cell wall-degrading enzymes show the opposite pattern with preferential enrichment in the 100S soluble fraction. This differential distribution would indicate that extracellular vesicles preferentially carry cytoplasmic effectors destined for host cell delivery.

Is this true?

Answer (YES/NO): YES